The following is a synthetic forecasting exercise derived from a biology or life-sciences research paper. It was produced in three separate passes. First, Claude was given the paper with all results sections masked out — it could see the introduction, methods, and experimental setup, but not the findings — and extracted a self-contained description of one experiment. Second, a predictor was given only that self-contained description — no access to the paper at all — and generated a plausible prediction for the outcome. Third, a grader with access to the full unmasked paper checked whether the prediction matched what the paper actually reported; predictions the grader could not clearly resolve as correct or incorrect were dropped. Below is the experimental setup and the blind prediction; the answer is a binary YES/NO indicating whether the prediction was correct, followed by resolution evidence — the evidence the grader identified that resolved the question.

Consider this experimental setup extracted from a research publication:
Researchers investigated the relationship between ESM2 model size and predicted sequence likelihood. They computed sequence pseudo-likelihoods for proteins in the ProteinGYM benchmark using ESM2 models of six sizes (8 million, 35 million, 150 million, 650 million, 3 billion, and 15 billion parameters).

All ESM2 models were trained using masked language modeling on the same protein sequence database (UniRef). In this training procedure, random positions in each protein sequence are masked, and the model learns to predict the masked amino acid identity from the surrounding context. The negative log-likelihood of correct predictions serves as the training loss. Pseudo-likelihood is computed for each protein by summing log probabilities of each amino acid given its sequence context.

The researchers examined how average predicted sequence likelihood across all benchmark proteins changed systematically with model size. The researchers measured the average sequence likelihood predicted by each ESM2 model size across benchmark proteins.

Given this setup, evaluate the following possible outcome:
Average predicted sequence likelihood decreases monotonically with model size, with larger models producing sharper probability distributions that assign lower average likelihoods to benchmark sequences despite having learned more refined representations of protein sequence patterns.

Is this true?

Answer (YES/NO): NO